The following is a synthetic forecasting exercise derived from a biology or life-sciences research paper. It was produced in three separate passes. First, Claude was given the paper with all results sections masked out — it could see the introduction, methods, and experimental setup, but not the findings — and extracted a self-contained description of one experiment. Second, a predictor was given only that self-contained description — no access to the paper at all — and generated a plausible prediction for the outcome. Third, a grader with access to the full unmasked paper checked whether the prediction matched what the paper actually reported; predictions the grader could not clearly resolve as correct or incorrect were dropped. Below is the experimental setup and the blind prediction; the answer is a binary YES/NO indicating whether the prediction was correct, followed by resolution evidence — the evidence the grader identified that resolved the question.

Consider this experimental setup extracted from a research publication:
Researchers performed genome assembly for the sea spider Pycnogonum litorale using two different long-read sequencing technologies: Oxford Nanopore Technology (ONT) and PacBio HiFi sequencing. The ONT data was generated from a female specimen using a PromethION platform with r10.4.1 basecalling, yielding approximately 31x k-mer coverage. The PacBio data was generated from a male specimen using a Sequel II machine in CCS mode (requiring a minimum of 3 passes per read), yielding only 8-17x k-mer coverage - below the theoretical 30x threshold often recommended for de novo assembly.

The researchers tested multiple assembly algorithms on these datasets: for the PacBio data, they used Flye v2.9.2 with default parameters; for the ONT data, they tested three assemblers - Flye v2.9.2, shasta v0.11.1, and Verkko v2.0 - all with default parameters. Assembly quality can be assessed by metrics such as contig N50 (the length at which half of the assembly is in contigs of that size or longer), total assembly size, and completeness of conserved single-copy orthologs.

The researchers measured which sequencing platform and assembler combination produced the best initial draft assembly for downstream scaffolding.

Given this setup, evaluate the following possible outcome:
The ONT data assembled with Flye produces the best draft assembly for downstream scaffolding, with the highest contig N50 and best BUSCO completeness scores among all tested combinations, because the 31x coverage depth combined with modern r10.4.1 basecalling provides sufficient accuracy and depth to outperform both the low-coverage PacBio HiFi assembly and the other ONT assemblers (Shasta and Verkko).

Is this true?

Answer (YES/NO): YES